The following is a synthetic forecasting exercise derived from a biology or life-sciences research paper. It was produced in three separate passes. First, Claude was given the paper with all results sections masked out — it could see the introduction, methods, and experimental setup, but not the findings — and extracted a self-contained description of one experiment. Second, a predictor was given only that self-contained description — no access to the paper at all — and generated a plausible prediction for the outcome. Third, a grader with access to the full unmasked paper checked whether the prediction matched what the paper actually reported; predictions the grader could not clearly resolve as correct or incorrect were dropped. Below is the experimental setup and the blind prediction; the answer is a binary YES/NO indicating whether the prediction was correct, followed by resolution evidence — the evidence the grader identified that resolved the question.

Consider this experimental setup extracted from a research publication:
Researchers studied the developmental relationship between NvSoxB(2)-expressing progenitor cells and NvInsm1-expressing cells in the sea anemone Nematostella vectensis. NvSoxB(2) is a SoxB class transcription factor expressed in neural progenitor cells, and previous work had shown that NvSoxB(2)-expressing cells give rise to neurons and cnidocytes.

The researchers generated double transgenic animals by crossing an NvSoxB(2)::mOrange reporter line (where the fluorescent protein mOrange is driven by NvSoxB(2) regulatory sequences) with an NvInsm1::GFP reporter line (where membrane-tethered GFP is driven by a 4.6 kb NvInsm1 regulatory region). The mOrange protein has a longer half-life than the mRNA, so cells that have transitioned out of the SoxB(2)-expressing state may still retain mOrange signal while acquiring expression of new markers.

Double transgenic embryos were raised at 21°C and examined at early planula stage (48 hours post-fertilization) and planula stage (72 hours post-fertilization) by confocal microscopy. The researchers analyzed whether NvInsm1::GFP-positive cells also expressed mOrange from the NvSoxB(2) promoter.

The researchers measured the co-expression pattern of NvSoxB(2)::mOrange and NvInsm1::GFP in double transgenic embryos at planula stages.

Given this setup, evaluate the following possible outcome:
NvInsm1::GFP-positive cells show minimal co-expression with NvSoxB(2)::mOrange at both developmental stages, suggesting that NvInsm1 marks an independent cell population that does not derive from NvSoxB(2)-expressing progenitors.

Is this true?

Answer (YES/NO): NO